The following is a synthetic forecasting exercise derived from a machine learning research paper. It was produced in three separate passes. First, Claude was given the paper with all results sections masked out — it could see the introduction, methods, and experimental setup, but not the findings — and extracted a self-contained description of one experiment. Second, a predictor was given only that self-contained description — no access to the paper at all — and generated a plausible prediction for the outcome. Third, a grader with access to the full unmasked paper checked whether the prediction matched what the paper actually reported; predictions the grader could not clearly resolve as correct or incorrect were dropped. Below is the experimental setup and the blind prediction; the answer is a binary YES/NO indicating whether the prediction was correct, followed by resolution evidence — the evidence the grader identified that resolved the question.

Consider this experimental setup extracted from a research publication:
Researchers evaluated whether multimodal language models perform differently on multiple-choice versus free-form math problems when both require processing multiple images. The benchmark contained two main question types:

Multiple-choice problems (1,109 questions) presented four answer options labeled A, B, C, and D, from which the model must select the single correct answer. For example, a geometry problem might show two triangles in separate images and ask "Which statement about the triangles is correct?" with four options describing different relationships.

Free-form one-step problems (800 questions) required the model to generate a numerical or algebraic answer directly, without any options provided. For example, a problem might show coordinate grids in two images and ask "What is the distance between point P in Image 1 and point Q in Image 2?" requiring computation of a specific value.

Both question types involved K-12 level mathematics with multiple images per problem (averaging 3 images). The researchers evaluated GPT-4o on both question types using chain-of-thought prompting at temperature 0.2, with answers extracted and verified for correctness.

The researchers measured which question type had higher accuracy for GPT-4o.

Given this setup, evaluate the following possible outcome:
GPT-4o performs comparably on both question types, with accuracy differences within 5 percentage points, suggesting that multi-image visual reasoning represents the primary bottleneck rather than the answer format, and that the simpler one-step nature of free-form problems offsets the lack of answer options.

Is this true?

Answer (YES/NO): NO